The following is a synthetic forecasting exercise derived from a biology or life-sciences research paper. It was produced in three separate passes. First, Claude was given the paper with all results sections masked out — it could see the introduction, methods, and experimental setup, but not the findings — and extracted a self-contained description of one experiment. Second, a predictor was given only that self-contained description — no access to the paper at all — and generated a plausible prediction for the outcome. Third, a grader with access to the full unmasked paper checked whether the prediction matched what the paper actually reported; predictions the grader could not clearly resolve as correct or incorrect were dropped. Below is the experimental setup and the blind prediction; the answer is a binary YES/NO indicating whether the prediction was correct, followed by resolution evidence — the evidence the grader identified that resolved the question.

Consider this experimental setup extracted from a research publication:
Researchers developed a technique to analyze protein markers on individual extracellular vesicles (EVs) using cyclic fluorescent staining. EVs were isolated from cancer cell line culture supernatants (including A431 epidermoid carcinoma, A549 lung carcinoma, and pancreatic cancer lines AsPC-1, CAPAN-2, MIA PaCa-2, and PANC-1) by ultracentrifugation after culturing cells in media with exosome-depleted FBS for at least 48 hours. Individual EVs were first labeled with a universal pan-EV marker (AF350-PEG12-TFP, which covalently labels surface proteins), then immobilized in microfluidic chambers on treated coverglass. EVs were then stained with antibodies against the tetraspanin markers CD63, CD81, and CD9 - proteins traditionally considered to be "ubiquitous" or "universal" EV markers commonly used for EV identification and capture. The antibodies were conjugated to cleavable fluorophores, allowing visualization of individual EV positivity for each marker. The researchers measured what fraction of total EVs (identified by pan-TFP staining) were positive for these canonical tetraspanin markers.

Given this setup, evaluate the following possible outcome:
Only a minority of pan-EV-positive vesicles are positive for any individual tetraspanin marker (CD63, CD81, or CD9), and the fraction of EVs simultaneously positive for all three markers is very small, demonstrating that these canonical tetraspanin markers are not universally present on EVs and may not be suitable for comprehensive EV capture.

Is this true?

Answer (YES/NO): NO